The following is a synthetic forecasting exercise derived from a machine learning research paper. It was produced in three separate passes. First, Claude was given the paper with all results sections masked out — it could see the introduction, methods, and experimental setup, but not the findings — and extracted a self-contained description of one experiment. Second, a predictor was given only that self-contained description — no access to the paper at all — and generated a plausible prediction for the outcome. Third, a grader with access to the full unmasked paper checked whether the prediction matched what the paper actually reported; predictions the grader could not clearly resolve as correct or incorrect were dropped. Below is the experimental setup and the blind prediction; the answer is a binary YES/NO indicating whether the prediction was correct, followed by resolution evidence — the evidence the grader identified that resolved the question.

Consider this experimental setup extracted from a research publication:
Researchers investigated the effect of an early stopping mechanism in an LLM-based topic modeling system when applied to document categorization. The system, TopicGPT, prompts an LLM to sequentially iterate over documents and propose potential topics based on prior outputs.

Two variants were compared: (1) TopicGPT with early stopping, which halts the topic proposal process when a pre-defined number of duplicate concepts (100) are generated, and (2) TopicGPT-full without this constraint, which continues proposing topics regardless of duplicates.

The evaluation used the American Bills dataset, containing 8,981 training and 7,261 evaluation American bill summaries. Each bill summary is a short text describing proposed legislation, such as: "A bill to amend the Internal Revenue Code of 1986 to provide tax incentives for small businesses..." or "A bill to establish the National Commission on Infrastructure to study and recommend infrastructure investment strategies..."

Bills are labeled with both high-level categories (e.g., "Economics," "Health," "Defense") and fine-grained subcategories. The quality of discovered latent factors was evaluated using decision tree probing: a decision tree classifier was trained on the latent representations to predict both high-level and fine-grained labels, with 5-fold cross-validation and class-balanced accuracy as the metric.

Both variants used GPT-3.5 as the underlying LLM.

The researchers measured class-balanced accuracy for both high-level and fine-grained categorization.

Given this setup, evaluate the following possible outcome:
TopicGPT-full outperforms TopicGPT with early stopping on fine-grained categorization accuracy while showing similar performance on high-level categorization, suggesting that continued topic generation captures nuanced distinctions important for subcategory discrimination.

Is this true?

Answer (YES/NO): NO